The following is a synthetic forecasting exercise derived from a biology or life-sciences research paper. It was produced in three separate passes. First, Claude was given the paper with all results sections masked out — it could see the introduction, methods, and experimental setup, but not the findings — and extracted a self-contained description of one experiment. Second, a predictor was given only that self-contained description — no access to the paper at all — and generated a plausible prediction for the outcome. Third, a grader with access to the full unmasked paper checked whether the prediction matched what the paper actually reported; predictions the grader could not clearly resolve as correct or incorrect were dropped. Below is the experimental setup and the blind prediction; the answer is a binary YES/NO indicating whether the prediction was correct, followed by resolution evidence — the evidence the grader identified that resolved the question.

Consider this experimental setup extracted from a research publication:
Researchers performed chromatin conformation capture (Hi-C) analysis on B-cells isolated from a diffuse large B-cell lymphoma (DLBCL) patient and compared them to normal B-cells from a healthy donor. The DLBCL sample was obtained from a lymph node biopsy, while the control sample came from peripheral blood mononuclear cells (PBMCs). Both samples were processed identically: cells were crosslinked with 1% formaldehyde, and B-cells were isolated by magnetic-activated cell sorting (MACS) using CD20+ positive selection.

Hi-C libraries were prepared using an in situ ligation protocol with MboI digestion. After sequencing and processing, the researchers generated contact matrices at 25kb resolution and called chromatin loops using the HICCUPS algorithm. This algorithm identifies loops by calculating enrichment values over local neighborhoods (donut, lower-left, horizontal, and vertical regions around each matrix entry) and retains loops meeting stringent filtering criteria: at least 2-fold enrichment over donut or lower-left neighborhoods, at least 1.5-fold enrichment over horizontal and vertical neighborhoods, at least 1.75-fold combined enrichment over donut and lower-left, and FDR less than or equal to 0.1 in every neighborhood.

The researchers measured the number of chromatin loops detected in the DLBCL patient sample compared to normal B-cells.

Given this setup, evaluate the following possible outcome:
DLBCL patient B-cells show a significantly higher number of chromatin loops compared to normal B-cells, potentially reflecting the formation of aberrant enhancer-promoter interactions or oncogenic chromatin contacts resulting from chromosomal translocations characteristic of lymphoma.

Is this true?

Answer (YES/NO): NO